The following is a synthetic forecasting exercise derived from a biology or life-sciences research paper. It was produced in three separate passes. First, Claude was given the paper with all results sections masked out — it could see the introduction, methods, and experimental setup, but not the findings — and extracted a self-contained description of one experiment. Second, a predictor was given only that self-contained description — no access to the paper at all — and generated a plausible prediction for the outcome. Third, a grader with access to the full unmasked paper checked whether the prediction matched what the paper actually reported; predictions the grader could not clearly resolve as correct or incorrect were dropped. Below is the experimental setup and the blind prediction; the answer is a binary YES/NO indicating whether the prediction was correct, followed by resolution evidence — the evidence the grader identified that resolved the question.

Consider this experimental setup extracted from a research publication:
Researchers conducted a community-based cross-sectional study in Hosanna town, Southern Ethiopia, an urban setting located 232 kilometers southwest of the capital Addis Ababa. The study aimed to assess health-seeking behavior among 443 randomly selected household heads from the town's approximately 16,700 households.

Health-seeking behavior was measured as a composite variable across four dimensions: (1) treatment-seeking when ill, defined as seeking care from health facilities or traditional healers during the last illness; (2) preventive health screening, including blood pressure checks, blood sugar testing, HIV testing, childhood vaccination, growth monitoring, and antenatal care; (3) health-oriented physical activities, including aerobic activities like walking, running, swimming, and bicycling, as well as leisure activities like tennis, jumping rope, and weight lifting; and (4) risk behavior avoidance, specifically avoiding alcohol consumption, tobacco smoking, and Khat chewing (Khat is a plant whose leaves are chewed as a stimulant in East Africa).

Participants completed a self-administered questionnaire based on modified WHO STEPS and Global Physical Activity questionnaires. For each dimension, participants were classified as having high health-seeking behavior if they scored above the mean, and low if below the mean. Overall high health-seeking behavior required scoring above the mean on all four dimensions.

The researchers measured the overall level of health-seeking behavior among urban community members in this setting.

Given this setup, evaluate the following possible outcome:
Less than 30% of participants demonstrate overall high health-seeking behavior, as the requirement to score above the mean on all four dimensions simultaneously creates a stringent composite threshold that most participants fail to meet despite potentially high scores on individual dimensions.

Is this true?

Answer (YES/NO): YES